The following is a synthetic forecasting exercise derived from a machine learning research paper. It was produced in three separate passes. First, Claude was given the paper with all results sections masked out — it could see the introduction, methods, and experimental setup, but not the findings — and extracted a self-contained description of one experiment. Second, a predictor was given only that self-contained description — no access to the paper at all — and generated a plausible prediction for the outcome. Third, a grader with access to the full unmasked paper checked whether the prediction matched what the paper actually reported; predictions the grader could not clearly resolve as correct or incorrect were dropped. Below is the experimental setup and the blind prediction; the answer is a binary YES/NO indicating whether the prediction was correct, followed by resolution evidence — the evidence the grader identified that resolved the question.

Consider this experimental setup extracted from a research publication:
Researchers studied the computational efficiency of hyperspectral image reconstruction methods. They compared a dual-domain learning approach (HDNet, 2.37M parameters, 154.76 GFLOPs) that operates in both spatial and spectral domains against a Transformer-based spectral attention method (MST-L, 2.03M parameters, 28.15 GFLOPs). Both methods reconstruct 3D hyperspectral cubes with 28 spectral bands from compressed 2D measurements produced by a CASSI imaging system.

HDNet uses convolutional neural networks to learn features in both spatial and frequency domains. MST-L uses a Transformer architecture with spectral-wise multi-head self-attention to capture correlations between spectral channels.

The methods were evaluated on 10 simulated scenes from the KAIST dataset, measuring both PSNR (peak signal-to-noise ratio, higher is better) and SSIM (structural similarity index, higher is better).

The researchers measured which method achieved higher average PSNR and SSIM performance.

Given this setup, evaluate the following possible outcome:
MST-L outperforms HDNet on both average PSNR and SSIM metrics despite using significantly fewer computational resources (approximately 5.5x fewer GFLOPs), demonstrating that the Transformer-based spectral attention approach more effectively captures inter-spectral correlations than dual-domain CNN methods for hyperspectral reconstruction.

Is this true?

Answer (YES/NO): YES